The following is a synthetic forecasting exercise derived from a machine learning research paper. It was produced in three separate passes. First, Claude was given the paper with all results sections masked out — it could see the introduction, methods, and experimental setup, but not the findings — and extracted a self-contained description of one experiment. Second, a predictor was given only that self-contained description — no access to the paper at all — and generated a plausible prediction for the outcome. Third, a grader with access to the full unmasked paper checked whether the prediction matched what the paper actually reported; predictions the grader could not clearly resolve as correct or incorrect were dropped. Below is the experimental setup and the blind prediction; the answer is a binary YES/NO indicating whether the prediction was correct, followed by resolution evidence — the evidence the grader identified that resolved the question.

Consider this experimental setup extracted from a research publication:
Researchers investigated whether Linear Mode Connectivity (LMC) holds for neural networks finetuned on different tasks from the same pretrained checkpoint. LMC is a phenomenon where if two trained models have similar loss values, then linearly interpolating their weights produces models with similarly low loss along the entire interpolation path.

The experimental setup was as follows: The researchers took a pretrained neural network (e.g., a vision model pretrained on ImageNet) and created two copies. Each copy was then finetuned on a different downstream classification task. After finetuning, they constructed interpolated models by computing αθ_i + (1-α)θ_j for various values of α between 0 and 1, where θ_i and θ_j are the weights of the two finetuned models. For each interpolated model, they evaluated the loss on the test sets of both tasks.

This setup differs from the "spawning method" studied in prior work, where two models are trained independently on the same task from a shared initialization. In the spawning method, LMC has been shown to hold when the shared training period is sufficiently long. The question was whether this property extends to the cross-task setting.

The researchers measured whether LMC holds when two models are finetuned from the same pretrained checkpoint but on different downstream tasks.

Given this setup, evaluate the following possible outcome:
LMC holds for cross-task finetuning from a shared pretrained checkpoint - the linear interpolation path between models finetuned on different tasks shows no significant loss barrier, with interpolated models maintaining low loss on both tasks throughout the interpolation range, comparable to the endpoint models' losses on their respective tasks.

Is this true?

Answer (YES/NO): NO